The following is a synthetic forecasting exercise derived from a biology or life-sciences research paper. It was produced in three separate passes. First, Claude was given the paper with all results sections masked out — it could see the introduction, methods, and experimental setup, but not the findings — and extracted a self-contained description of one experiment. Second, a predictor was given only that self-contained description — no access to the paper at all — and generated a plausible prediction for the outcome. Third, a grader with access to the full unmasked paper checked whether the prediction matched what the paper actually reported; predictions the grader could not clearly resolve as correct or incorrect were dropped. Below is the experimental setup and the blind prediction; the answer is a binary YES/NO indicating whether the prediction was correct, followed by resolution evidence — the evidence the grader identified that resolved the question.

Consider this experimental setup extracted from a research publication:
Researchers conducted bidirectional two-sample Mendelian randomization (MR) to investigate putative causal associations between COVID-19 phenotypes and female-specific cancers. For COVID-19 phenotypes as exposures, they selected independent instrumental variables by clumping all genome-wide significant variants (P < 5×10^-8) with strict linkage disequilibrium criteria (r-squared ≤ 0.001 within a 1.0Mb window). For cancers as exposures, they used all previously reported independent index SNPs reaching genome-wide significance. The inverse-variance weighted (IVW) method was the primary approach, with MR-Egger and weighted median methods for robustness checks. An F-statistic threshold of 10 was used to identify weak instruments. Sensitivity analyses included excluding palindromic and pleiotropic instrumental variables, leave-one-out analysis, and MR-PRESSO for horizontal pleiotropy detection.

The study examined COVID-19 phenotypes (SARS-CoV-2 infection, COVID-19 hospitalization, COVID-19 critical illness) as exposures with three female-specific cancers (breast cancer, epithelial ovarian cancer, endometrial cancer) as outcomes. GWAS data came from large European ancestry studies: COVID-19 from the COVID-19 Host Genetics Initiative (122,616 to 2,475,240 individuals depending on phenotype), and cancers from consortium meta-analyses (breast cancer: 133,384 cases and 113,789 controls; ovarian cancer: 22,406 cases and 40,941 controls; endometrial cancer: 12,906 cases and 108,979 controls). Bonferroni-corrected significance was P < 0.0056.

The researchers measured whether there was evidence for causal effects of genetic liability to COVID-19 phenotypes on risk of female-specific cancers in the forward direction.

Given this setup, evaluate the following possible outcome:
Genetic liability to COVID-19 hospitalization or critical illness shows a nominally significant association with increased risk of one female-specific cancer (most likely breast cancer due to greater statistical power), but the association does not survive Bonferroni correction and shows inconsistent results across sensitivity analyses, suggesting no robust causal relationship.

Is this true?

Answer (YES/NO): NO